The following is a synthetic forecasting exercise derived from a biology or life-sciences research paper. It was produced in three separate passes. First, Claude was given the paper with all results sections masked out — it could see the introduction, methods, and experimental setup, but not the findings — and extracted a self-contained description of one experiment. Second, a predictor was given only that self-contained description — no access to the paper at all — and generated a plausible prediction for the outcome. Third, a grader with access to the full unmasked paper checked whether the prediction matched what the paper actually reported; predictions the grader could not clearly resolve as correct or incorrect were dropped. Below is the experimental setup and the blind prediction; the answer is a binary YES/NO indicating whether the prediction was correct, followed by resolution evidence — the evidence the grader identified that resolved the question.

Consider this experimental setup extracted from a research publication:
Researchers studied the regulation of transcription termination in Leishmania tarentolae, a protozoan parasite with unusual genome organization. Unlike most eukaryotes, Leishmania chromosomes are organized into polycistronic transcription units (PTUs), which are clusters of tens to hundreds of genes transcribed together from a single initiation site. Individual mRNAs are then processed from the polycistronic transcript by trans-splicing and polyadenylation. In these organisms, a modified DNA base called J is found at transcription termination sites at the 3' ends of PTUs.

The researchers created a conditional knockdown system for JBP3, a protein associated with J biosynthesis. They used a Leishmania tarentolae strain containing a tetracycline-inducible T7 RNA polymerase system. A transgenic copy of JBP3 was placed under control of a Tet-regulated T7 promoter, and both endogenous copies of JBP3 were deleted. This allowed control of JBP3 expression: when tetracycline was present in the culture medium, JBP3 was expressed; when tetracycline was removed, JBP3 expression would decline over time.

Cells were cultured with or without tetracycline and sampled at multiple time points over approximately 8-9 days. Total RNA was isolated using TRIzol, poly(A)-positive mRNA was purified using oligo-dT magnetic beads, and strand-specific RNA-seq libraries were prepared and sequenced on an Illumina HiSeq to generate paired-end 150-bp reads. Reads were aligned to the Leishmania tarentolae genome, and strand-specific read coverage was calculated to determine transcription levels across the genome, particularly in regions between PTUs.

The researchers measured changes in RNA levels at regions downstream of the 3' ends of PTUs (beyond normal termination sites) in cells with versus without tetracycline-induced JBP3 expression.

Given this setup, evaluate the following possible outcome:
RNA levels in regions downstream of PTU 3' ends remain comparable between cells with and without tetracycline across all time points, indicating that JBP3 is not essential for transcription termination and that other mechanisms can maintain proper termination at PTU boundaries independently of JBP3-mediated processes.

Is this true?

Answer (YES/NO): NO